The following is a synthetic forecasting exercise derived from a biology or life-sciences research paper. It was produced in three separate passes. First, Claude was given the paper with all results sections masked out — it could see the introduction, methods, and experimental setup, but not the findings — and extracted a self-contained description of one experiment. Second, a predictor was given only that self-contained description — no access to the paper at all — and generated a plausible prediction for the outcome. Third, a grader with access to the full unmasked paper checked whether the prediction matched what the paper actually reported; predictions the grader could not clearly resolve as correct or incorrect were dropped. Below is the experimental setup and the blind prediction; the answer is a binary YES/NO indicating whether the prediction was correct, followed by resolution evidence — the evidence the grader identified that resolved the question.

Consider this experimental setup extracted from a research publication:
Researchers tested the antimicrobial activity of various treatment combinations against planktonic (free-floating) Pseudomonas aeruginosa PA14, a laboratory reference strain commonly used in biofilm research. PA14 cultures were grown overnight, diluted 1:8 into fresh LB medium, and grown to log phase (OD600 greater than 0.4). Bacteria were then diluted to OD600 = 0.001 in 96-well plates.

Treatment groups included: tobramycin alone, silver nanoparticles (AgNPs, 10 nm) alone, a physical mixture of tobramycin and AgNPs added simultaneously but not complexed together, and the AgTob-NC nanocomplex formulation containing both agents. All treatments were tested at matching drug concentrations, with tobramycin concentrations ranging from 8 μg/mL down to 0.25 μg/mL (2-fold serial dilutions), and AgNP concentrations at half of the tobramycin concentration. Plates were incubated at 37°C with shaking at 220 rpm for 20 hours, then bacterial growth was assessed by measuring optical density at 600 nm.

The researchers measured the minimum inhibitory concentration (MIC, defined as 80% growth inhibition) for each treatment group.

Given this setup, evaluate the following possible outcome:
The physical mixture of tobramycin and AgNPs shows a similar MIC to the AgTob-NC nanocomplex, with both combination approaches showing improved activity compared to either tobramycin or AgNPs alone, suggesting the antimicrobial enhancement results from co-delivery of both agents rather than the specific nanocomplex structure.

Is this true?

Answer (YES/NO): YES